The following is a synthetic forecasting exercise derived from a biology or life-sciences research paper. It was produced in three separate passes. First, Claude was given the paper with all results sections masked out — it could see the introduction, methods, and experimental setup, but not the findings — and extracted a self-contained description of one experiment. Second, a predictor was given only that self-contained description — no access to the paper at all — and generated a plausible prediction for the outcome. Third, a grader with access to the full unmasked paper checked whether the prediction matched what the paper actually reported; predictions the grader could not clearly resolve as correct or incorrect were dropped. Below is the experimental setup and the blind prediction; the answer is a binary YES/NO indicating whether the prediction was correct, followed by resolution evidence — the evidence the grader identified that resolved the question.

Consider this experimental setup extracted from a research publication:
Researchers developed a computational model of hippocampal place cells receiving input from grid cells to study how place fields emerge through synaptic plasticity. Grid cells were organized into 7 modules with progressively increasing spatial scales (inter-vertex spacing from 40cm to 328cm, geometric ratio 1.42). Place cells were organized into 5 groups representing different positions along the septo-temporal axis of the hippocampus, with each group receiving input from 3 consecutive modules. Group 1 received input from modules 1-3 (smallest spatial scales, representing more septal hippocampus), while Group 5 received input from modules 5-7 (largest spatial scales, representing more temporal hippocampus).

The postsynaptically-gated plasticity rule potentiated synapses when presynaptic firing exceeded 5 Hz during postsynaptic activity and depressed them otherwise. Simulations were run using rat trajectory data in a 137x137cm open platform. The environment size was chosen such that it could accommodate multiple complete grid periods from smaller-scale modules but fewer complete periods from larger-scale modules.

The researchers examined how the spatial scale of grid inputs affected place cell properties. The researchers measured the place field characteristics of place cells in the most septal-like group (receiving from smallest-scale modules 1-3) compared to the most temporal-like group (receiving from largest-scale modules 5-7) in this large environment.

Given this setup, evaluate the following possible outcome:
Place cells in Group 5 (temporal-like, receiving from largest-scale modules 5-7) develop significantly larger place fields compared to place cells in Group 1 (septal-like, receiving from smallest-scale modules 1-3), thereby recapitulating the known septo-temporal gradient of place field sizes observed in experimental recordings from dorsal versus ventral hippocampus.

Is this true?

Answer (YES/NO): YES